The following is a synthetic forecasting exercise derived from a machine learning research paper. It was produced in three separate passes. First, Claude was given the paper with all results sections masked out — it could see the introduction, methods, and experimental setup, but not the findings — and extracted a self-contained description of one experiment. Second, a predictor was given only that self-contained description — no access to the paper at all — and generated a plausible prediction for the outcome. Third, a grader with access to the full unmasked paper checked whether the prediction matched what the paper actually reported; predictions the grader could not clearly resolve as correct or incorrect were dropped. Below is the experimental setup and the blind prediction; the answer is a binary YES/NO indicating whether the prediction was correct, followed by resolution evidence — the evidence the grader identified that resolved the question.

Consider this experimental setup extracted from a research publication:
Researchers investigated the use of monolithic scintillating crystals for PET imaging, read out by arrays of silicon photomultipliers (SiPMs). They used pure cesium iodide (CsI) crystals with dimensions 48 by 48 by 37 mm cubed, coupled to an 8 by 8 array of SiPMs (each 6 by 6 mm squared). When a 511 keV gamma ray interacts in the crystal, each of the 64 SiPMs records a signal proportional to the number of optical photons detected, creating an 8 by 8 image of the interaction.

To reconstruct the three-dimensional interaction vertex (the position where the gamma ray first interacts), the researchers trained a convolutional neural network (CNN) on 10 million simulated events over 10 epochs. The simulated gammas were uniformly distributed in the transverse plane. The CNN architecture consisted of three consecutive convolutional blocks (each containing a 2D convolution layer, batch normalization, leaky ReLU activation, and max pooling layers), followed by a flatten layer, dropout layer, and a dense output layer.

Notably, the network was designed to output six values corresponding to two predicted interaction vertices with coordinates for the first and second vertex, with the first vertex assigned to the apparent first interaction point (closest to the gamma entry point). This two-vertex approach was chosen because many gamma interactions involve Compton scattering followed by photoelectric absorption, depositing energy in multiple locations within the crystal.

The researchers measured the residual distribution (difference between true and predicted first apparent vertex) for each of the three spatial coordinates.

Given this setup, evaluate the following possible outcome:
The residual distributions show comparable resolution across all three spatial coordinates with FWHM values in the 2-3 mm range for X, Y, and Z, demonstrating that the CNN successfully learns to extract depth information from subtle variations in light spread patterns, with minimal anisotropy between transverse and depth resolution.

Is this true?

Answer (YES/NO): NO